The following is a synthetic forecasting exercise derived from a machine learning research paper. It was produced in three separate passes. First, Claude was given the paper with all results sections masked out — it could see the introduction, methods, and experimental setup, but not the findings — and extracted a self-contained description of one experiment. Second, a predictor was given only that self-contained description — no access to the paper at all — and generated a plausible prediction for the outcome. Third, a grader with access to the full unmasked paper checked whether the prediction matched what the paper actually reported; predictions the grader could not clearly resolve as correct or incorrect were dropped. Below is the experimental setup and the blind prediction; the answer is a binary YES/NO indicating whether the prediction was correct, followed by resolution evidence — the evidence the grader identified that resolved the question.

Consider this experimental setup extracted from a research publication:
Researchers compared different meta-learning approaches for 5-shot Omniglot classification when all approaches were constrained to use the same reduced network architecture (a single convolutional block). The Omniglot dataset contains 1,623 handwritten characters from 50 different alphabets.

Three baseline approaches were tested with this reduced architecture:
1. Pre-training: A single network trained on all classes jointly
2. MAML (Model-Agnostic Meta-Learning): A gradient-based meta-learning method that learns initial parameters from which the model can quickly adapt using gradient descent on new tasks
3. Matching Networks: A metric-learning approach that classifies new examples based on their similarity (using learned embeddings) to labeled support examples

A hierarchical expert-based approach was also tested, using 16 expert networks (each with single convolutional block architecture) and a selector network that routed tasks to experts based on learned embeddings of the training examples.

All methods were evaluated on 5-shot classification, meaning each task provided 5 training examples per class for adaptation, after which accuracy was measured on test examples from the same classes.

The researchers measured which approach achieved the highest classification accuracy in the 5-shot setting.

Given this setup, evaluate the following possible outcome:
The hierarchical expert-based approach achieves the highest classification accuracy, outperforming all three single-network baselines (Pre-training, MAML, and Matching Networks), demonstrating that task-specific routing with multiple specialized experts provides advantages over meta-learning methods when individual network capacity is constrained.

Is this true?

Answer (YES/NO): NO